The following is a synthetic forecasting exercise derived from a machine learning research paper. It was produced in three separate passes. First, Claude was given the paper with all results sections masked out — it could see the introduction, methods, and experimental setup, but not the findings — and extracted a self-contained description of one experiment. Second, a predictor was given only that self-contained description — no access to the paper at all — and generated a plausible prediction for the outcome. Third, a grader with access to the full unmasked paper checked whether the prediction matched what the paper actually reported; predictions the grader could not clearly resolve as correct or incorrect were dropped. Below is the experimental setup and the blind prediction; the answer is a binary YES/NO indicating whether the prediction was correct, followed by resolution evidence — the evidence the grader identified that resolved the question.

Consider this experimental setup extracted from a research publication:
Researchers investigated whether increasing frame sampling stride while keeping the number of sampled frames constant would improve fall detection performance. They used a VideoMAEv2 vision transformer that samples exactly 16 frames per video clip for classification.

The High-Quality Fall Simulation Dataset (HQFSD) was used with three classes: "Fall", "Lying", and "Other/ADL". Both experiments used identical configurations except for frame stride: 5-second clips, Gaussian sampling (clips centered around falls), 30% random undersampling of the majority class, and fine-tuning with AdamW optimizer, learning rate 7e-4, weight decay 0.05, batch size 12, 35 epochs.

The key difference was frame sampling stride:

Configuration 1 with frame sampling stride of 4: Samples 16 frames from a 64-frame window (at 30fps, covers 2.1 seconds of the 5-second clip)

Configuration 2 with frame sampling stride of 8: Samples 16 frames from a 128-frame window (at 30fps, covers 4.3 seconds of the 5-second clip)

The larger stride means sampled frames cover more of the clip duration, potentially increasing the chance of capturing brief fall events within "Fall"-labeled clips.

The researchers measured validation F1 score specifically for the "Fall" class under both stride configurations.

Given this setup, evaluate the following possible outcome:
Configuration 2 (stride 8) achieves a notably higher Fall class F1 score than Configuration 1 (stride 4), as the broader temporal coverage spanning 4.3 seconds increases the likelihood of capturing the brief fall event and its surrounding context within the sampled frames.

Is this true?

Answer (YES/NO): YES